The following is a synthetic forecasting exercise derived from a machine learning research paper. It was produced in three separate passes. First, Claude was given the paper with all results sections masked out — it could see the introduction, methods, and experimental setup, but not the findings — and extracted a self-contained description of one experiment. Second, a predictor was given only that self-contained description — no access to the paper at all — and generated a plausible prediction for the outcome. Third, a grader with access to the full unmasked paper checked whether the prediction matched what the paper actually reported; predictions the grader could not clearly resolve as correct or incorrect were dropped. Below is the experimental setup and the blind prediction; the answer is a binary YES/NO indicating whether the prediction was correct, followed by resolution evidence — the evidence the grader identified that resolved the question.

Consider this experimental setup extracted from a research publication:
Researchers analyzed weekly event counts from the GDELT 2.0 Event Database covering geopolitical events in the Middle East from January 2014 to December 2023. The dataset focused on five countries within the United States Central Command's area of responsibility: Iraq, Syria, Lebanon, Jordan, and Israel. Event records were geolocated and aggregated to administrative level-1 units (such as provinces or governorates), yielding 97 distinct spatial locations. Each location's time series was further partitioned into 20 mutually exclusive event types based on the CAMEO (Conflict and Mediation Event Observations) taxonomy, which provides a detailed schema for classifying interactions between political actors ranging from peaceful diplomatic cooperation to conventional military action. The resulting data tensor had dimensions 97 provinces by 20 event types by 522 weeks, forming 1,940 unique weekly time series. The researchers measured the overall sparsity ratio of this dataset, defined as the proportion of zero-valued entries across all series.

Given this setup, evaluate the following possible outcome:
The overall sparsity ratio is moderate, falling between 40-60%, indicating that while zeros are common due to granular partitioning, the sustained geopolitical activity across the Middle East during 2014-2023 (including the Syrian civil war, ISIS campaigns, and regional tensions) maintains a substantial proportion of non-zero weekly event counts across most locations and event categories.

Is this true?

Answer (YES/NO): NO